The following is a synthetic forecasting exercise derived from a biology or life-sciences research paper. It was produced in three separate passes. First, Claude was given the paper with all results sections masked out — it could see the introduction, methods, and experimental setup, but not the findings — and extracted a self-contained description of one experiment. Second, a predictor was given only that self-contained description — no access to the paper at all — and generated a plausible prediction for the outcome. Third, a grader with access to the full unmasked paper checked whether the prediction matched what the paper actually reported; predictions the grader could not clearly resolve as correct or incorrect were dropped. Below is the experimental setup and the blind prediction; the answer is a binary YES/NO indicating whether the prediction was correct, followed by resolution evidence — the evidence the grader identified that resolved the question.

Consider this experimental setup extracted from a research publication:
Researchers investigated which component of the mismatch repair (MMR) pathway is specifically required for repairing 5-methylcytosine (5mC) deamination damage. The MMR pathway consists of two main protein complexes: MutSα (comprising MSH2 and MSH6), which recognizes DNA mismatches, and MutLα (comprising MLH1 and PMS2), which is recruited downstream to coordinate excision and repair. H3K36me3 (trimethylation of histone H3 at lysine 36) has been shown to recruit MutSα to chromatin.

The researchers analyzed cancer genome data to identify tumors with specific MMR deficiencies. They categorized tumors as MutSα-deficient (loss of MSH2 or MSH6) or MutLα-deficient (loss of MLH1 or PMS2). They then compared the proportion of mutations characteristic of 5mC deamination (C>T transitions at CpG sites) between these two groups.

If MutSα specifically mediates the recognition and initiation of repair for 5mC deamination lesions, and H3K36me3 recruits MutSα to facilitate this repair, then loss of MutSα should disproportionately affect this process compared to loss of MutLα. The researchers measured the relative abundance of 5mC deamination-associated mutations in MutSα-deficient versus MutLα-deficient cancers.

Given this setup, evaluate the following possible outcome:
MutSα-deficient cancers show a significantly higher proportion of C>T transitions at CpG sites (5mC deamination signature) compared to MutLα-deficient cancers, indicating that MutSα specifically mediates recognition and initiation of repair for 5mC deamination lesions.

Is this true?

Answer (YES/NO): YES